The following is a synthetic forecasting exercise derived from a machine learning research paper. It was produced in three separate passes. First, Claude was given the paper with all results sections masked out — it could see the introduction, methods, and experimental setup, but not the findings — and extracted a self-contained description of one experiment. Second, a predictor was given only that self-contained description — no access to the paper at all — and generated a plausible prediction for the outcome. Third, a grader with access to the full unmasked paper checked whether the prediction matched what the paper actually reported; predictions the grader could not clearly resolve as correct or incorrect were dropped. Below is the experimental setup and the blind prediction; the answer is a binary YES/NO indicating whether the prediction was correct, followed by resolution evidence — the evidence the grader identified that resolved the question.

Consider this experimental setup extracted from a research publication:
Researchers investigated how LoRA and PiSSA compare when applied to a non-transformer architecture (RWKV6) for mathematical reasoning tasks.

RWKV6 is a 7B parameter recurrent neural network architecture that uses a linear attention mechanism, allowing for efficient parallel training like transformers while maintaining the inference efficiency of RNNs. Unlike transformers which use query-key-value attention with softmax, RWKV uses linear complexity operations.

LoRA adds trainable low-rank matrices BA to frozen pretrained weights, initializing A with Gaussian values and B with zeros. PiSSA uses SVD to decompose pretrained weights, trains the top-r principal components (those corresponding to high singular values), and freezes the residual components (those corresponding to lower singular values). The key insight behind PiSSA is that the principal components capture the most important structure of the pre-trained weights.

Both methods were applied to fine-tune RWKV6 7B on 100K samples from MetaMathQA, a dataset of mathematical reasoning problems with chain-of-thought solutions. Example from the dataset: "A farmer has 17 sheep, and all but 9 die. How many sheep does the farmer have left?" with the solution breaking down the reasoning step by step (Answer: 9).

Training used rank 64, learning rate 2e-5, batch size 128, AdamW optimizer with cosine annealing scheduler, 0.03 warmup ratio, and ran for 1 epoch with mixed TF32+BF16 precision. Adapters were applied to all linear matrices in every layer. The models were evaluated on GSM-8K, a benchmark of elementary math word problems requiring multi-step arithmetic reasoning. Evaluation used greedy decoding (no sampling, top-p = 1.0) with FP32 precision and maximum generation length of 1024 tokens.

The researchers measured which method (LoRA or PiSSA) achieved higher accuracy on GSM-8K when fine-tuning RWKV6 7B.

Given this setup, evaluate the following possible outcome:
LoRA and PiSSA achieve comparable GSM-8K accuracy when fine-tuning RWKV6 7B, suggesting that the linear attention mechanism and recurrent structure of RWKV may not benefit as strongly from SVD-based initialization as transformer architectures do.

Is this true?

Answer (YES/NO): NO